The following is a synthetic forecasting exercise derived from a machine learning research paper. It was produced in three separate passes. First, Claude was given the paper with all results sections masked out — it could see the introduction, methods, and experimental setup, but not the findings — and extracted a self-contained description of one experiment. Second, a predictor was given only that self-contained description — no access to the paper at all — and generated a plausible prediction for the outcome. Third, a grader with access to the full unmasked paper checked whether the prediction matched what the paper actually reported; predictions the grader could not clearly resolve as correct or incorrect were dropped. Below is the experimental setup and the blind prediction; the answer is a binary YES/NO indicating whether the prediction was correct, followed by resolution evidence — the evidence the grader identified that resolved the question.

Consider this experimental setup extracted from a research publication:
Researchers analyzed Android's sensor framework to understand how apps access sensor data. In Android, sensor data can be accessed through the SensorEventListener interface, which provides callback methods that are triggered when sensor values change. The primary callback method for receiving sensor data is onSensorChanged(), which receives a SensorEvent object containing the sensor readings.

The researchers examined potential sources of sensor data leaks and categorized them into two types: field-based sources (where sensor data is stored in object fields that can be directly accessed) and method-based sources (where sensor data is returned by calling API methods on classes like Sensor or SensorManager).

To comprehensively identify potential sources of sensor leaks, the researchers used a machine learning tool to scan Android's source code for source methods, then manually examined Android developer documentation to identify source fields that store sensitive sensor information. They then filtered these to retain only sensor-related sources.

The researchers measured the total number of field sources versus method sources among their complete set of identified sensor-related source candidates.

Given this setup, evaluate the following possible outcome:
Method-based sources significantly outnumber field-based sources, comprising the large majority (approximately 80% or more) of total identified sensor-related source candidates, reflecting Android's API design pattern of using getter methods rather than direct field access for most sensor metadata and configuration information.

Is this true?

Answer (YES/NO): NO